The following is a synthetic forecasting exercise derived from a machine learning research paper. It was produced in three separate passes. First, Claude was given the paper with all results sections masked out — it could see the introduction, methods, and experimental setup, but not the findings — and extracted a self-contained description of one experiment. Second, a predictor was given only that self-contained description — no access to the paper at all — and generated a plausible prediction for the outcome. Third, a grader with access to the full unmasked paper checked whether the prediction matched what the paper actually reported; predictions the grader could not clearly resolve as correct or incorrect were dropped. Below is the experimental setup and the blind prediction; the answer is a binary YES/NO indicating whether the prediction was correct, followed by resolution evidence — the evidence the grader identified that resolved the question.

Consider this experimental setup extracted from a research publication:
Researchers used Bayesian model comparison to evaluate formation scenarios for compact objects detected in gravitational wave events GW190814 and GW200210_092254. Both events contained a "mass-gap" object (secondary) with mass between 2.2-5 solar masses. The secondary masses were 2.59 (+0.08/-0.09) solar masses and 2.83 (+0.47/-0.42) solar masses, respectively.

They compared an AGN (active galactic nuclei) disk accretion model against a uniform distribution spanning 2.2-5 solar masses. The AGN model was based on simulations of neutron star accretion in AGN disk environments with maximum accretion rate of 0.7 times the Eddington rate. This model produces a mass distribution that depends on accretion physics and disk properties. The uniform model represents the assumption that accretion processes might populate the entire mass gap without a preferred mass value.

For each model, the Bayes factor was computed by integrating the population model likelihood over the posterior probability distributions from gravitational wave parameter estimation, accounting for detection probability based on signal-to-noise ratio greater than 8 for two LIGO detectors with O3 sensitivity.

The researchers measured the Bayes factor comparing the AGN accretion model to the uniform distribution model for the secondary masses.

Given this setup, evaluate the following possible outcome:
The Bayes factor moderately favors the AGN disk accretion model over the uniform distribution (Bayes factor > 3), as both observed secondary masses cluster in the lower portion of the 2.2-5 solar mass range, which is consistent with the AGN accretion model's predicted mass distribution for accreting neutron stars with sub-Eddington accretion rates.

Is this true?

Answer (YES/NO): NO